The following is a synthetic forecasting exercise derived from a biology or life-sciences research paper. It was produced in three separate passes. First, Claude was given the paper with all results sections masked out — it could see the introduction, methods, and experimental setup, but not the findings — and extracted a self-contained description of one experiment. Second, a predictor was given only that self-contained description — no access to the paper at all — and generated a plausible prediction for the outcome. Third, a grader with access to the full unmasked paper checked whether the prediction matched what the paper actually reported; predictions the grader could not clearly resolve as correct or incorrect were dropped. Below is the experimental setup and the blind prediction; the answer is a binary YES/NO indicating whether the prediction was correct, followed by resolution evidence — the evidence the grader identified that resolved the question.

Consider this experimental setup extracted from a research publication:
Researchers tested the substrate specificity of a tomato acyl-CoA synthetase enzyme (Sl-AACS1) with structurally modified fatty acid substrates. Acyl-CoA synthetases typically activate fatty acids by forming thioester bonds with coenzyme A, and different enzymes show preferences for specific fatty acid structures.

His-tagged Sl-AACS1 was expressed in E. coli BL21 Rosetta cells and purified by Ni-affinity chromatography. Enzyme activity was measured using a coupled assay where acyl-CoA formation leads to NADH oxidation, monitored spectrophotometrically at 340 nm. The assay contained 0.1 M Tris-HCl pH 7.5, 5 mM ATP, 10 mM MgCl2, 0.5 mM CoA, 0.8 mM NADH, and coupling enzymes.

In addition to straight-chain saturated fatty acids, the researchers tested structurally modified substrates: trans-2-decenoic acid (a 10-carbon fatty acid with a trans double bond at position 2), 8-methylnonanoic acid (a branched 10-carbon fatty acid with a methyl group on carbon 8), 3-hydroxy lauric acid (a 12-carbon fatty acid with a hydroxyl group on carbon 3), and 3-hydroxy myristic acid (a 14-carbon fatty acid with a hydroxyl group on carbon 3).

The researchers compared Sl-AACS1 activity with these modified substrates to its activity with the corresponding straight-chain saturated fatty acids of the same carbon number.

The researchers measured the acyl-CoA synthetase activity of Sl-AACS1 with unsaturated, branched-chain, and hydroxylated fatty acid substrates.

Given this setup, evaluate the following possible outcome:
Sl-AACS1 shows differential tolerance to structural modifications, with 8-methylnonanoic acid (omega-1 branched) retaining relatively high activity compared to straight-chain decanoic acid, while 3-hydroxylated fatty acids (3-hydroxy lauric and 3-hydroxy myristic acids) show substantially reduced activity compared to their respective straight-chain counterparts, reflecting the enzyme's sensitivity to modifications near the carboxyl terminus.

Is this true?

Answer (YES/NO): NO